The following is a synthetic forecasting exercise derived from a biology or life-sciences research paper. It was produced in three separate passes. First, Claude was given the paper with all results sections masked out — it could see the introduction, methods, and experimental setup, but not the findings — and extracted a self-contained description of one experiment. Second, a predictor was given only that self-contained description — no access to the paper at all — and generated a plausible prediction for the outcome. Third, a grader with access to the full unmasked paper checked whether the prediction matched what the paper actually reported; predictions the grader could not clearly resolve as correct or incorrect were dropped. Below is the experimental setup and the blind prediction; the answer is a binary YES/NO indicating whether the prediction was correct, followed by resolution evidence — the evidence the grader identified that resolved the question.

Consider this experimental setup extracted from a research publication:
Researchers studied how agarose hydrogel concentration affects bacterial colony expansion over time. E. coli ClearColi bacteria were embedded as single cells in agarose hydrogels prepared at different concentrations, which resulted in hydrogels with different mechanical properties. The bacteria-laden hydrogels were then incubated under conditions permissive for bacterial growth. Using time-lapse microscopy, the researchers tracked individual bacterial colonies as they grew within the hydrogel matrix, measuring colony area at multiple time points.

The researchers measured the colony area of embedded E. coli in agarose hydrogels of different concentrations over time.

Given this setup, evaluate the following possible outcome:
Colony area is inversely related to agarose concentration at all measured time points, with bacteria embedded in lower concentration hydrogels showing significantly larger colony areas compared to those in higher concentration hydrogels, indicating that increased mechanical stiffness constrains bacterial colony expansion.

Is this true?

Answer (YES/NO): YES